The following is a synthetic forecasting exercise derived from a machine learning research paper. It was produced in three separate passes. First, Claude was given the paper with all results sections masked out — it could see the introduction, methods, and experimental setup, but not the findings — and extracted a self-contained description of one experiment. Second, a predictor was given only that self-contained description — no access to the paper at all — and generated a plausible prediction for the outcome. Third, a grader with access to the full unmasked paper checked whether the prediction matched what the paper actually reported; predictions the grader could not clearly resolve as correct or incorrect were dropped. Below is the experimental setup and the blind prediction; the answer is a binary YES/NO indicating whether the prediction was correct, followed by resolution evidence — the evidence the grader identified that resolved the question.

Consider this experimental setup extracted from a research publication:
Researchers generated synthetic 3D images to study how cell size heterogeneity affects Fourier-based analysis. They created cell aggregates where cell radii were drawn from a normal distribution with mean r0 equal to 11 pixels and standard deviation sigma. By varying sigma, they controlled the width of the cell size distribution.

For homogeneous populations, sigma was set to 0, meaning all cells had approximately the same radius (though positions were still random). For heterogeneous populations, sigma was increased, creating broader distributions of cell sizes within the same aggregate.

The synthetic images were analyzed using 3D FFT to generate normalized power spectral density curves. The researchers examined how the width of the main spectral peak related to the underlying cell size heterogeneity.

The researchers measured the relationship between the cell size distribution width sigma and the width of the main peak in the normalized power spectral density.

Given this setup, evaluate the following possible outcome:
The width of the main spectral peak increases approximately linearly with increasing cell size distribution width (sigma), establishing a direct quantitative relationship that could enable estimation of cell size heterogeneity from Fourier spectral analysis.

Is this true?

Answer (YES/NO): YES